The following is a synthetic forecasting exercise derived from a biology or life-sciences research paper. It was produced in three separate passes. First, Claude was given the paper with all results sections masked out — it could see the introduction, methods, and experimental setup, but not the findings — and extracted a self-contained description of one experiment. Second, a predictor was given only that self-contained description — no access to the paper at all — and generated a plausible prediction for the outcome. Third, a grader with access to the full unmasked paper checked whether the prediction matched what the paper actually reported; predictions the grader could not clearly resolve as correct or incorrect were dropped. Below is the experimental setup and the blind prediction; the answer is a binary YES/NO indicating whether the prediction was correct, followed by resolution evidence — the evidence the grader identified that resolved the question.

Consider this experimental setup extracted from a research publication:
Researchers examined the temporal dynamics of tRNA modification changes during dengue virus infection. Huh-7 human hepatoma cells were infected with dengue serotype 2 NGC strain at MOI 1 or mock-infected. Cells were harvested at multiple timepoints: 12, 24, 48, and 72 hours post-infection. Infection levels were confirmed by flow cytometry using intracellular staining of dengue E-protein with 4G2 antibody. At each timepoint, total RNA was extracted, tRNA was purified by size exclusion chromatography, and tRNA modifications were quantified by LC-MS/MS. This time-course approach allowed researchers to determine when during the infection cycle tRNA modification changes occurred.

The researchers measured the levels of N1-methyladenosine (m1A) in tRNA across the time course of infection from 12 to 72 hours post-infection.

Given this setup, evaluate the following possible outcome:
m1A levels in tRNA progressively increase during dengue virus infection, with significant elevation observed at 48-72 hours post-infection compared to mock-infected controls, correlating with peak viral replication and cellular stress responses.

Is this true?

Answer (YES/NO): NO